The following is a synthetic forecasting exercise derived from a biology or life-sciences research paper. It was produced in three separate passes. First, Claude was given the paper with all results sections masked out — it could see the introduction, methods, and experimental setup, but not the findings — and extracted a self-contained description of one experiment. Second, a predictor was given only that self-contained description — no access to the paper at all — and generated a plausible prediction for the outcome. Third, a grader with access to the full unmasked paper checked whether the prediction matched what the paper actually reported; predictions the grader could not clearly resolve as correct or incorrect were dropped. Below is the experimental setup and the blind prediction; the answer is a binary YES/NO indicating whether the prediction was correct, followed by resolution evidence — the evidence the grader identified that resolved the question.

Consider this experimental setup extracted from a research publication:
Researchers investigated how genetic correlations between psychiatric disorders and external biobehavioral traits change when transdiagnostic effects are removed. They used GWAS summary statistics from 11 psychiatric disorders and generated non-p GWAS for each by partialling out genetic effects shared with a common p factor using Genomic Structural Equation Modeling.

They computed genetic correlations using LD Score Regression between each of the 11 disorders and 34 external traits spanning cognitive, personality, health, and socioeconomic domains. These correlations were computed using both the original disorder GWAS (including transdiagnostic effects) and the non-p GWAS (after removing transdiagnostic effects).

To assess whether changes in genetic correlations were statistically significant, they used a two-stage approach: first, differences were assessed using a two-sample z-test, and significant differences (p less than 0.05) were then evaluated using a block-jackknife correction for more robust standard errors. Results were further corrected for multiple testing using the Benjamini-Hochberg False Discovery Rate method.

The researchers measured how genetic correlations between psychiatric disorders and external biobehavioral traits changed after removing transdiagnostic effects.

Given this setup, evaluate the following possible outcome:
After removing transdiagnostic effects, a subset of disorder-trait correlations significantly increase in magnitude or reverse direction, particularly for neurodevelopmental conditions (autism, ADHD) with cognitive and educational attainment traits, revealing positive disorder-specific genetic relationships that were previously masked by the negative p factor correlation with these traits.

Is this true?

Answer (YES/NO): NO